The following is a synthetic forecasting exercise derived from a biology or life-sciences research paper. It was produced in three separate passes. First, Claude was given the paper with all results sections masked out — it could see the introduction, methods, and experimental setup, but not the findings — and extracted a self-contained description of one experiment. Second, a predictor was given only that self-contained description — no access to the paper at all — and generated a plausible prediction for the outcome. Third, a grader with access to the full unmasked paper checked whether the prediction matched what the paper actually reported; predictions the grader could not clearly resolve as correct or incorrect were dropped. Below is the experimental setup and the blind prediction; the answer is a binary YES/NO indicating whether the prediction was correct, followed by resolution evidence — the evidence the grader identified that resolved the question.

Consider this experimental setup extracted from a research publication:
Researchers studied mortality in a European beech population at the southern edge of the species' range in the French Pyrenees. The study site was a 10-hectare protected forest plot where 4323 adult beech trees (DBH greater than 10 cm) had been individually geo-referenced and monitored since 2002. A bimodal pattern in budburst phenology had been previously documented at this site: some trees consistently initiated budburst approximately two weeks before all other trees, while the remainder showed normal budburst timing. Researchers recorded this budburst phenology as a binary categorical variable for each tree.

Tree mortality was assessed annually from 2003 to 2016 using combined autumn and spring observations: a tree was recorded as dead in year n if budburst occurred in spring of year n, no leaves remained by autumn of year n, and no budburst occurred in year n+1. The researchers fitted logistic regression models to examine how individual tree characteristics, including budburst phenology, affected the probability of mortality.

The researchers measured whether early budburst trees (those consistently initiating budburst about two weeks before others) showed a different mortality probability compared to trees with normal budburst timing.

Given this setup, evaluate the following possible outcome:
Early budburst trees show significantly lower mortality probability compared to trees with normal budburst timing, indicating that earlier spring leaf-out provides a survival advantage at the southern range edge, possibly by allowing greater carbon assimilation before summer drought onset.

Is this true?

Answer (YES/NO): NO